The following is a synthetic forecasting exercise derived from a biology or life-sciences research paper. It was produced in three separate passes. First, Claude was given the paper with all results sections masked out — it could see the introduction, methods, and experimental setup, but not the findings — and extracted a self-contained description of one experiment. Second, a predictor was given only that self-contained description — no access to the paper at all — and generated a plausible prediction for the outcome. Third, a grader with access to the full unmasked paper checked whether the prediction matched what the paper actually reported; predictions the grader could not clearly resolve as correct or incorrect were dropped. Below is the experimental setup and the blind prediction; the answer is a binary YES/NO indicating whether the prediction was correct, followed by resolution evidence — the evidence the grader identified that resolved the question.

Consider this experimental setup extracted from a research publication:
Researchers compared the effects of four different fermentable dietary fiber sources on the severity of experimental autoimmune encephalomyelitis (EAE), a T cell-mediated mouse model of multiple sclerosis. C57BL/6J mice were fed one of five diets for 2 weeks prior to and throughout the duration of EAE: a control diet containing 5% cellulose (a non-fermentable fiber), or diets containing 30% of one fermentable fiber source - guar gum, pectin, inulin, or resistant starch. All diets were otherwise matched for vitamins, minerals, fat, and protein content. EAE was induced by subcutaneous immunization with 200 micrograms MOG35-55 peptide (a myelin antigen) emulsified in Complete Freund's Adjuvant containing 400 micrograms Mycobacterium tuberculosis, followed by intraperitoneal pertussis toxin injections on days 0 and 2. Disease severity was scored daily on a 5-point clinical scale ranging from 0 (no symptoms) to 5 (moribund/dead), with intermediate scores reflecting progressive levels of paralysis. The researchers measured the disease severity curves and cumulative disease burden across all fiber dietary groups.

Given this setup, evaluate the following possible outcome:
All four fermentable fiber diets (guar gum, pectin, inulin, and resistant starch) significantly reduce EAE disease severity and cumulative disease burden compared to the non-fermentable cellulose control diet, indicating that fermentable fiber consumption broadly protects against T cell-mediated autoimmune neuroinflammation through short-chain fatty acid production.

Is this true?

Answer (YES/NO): NO